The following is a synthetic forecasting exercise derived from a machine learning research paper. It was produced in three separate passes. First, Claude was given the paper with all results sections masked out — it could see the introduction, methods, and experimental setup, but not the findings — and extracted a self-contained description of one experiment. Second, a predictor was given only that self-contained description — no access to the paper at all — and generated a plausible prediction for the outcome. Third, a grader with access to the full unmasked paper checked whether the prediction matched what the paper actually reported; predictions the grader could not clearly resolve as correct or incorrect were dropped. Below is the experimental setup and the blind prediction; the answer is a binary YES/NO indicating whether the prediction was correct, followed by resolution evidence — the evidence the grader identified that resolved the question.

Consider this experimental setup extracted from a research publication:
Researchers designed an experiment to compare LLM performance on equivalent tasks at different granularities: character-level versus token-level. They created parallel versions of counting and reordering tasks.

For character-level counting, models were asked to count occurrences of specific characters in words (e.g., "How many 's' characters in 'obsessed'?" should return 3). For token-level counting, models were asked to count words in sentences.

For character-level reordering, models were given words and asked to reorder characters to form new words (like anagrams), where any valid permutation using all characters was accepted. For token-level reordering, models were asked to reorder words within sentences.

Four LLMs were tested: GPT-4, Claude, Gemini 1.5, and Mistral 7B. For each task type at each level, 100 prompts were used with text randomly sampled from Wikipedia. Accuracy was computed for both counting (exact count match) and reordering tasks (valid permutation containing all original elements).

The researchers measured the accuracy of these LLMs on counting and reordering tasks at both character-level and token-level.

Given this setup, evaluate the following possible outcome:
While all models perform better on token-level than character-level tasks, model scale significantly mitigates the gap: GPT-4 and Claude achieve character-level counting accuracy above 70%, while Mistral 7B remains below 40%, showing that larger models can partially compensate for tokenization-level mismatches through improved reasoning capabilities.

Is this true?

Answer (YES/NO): NO